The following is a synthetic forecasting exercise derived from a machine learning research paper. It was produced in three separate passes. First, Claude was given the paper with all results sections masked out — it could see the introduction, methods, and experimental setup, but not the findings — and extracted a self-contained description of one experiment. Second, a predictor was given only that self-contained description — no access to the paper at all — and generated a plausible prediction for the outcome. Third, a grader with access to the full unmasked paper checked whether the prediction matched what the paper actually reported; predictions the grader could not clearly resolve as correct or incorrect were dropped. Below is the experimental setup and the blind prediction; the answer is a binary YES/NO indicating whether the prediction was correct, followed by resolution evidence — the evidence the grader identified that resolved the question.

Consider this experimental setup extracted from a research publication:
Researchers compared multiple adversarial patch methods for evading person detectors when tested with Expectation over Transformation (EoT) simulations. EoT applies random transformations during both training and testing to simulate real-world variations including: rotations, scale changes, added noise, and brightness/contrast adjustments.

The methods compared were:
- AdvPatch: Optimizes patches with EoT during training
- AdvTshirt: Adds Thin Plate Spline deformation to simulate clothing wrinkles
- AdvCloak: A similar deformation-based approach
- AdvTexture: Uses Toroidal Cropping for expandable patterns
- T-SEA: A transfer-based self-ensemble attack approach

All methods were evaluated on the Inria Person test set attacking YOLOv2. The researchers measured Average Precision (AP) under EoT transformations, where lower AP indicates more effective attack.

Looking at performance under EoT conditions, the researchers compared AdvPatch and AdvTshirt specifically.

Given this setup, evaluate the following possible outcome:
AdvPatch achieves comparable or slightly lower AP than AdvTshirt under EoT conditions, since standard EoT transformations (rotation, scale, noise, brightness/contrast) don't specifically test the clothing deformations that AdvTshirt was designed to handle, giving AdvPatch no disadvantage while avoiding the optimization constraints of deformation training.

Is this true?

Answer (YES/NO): NO